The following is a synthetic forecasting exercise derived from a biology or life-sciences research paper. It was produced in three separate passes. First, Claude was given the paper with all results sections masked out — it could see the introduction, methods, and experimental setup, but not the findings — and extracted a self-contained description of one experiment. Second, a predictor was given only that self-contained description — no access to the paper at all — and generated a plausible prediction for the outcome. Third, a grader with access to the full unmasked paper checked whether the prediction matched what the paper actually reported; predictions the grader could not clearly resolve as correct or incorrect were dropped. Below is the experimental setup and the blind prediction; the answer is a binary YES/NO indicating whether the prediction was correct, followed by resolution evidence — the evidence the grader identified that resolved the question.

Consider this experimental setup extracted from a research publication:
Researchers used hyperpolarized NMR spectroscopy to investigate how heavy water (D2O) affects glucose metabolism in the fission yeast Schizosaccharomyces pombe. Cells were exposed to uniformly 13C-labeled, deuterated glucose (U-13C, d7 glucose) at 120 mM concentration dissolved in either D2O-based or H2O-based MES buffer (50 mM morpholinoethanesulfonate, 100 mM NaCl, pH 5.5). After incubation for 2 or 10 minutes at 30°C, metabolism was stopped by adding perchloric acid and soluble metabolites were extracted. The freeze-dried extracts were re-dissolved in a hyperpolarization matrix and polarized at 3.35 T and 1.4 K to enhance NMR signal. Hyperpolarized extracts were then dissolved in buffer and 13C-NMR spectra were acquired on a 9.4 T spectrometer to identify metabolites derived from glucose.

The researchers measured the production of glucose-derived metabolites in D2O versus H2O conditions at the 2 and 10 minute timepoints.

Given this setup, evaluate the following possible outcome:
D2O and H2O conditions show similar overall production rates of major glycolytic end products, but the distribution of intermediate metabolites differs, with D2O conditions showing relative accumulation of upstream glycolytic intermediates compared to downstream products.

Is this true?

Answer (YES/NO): NO